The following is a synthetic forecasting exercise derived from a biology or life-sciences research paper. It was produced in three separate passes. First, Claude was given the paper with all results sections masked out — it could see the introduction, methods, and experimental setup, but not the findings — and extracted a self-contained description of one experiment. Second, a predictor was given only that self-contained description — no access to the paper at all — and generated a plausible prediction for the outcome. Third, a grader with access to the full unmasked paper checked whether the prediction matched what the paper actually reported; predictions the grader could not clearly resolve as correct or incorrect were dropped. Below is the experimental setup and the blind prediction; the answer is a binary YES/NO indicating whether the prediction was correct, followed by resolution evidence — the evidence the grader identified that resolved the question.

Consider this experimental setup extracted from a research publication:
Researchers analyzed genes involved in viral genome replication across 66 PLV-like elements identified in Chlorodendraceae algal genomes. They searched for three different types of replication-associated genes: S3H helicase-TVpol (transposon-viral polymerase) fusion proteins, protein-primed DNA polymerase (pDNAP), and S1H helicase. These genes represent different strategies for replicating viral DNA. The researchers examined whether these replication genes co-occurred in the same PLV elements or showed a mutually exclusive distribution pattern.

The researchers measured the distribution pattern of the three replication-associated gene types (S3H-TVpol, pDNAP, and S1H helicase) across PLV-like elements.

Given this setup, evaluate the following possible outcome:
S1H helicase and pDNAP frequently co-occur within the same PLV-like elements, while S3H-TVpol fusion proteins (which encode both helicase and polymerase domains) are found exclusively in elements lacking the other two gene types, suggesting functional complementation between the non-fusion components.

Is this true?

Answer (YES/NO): NO